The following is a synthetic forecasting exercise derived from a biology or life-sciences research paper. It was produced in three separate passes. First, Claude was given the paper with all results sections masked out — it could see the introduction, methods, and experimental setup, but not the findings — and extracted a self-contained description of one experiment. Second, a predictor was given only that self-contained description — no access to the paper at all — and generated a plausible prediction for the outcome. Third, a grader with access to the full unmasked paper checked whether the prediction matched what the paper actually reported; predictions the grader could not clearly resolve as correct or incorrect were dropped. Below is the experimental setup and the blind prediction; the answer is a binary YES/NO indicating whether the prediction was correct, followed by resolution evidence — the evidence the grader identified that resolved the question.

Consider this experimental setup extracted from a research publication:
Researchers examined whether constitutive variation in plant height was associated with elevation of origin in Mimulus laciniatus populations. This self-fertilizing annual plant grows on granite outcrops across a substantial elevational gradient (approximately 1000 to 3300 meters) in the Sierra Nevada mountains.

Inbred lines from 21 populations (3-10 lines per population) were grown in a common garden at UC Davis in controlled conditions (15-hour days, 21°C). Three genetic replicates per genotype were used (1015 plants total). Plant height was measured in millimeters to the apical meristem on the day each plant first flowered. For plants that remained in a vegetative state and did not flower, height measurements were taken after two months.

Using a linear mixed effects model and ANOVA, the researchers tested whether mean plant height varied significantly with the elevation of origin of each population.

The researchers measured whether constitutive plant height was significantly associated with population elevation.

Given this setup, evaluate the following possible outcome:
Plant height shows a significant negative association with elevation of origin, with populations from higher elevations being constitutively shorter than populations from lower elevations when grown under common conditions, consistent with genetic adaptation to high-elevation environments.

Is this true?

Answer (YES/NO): NO